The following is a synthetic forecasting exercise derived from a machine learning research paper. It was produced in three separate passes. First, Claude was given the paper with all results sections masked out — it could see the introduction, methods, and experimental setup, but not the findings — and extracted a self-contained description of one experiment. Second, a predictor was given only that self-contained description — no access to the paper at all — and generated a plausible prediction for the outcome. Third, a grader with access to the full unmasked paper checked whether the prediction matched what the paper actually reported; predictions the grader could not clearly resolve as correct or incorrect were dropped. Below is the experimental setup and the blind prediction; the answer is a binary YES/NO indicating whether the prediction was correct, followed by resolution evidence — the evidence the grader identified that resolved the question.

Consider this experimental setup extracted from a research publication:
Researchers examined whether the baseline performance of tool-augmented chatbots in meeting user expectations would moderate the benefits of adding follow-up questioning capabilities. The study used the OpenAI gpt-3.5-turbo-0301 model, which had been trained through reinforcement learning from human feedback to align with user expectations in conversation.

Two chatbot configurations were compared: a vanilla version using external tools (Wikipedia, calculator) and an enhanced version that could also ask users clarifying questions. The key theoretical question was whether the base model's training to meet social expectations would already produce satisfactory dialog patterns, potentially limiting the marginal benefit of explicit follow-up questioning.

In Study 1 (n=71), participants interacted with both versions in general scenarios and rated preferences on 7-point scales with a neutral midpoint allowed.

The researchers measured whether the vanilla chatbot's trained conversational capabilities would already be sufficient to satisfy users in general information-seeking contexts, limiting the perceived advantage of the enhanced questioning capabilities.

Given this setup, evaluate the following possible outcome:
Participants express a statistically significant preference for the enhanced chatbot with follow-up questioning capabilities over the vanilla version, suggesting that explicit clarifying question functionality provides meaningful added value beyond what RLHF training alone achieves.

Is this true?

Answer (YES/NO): NO